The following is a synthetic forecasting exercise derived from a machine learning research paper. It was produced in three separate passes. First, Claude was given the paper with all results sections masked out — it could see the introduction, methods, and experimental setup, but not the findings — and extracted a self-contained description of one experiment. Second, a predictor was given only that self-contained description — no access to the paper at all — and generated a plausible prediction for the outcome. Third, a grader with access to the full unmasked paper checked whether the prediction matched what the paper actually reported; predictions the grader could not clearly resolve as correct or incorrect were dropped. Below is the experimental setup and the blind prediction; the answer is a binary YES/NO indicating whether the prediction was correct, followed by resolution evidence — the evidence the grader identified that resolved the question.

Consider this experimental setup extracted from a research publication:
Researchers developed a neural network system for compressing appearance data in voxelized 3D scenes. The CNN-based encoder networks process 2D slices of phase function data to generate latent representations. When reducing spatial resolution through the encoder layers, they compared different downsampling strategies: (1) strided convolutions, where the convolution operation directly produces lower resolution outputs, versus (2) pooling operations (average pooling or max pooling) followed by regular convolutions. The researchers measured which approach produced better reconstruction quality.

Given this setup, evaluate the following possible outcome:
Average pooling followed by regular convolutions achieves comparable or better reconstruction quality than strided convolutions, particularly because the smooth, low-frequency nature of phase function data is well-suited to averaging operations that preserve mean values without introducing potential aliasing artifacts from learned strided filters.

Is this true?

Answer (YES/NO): NO